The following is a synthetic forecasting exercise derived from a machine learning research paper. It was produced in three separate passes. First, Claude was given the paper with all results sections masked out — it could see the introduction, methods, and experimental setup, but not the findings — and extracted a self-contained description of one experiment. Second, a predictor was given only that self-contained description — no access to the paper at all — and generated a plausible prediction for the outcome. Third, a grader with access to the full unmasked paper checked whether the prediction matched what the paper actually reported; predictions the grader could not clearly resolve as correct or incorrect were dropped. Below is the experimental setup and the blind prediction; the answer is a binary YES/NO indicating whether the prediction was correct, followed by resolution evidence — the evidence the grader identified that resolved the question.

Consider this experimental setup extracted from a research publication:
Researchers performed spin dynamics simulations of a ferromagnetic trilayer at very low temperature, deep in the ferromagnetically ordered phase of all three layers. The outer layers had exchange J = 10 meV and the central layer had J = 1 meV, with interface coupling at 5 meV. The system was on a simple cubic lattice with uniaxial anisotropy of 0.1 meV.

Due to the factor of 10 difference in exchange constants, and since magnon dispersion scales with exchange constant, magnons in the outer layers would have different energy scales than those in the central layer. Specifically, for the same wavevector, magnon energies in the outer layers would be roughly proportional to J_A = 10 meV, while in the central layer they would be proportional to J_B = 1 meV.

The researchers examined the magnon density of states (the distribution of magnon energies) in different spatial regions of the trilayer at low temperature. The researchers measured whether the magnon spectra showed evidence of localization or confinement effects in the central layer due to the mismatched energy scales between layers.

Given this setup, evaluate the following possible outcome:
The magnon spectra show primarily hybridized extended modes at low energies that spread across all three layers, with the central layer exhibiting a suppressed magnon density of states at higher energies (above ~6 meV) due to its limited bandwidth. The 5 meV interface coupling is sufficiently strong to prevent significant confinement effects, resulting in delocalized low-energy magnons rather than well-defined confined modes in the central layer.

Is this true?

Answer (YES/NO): NO